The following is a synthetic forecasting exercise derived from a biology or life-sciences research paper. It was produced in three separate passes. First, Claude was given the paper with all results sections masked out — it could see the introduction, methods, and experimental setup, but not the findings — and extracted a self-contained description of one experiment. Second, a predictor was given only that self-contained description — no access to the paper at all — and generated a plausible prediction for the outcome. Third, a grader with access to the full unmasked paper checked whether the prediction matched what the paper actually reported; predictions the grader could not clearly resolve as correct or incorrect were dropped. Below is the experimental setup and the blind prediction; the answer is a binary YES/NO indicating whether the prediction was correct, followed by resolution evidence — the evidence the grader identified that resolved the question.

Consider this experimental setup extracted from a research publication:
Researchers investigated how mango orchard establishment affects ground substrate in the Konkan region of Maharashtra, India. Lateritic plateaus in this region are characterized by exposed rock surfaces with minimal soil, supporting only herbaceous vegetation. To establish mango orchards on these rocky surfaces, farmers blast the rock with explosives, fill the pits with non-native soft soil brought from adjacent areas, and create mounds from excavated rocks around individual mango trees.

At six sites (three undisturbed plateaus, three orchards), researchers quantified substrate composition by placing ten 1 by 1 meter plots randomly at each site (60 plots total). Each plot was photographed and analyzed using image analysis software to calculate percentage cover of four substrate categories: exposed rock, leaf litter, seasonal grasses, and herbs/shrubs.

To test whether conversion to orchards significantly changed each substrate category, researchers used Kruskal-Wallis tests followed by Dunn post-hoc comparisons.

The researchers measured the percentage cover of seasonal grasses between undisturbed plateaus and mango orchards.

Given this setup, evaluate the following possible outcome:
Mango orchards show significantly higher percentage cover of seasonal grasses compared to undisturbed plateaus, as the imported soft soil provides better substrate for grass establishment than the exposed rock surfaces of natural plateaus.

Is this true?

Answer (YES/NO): NO